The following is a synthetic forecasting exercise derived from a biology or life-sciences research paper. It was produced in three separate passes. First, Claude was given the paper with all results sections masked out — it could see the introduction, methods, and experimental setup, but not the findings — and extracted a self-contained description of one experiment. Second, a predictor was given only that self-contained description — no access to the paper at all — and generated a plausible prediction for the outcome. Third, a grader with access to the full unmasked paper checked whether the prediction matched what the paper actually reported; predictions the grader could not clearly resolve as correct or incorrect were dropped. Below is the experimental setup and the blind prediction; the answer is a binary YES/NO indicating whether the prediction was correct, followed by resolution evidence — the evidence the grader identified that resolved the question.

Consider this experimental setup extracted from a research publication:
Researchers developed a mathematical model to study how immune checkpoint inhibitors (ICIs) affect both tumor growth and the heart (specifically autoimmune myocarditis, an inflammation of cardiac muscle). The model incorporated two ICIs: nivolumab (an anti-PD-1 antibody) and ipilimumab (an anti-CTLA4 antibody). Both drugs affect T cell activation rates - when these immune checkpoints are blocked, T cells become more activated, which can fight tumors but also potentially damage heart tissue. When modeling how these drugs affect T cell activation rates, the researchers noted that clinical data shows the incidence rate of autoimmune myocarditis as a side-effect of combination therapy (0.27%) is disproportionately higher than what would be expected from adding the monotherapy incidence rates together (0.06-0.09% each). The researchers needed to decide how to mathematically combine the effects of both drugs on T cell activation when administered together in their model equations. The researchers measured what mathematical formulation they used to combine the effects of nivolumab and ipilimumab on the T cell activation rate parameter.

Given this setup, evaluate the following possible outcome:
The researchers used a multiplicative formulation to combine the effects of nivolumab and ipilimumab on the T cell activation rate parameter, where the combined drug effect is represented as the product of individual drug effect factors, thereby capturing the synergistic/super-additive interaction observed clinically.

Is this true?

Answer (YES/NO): YES